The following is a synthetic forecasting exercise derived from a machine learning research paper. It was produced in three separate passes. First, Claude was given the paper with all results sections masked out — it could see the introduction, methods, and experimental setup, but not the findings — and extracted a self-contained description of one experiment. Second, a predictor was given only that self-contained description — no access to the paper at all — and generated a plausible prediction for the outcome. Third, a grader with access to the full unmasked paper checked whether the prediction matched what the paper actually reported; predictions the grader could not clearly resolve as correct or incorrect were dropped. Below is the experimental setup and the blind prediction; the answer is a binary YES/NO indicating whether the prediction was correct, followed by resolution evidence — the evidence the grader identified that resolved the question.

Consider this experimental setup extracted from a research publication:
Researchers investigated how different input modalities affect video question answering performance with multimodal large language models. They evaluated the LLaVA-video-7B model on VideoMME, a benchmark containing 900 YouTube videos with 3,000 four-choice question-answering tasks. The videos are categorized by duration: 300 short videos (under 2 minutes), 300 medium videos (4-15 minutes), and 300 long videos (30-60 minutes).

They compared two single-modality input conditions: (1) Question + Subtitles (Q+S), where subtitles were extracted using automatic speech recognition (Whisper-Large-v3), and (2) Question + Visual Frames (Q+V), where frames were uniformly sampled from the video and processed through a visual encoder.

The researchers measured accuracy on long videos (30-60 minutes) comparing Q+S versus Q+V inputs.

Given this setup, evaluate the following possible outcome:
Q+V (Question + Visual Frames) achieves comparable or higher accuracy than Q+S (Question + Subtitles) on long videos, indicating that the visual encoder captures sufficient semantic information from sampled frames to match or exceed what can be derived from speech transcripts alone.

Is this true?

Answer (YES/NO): NO